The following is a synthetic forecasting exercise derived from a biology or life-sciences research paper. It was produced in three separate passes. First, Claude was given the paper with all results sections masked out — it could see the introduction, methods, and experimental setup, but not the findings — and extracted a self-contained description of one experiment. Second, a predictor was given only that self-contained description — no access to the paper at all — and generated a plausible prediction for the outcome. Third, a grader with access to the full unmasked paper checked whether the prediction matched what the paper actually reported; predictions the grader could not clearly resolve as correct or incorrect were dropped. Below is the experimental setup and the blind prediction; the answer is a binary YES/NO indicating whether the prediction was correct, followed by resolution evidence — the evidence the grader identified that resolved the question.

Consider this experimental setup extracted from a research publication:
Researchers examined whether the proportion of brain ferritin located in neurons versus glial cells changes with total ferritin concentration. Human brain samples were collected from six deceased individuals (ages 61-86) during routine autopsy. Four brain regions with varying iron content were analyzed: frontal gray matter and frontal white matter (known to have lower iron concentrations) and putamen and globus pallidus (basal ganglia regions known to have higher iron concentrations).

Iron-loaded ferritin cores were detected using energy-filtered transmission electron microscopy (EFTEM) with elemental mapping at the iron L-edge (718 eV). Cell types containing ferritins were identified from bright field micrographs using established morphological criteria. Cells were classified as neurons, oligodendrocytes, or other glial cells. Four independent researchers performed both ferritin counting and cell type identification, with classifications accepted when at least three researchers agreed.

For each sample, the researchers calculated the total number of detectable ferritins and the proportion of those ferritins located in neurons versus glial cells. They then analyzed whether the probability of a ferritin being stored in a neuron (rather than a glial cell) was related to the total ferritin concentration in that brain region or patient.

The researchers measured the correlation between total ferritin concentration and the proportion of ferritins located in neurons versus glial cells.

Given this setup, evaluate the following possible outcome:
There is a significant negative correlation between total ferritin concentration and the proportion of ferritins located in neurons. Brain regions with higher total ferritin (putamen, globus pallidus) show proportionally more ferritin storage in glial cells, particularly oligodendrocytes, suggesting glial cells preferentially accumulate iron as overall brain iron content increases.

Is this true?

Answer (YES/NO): NO